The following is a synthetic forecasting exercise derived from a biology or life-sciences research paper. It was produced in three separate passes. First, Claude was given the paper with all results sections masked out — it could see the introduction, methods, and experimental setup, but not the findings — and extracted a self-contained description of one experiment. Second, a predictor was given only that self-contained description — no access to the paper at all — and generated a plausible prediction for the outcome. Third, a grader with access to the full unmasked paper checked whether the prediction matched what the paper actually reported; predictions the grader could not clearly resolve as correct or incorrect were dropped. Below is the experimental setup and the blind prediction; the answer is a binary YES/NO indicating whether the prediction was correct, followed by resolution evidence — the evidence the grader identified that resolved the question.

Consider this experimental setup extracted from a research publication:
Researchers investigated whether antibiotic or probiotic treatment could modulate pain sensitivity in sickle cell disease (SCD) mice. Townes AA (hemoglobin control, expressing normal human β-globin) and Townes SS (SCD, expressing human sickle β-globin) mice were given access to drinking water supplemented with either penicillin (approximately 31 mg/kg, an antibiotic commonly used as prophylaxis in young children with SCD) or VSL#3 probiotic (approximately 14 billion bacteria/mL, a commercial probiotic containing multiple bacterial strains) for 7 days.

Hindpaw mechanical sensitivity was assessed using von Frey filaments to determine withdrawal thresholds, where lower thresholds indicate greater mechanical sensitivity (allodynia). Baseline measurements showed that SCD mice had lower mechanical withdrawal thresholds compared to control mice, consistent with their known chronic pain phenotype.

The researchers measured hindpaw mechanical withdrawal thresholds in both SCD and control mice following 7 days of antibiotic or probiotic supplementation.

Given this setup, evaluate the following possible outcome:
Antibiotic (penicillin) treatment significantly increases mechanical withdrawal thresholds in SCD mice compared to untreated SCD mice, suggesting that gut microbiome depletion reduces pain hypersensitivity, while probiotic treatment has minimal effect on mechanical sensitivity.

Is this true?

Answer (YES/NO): NO